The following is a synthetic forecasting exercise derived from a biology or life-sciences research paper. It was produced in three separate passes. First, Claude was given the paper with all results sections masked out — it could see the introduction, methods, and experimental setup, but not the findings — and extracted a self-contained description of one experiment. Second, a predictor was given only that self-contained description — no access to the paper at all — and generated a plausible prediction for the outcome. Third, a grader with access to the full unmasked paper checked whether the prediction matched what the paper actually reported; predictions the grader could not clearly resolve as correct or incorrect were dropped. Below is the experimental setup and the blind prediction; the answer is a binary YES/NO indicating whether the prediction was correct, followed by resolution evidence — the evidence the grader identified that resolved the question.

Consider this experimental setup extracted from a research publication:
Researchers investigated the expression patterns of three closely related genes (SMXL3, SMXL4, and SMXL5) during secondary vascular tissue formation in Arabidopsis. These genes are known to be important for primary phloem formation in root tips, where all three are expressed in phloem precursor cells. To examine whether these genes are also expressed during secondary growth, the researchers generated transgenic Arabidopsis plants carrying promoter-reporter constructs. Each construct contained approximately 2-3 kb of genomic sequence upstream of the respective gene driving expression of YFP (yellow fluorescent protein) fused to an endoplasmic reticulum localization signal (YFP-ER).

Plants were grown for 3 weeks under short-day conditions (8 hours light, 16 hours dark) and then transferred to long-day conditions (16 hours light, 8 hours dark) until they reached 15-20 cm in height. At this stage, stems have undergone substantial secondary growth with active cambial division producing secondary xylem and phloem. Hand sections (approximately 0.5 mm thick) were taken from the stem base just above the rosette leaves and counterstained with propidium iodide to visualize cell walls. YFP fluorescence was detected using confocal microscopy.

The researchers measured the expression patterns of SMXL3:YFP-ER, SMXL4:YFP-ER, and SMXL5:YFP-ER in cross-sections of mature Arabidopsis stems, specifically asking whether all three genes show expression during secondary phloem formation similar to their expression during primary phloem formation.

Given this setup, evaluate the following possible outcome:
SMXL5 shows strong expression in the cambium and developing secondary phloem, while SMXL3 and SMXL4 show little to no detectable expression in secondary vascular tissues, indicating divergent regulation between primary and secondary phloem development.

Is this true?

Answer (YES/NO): NO